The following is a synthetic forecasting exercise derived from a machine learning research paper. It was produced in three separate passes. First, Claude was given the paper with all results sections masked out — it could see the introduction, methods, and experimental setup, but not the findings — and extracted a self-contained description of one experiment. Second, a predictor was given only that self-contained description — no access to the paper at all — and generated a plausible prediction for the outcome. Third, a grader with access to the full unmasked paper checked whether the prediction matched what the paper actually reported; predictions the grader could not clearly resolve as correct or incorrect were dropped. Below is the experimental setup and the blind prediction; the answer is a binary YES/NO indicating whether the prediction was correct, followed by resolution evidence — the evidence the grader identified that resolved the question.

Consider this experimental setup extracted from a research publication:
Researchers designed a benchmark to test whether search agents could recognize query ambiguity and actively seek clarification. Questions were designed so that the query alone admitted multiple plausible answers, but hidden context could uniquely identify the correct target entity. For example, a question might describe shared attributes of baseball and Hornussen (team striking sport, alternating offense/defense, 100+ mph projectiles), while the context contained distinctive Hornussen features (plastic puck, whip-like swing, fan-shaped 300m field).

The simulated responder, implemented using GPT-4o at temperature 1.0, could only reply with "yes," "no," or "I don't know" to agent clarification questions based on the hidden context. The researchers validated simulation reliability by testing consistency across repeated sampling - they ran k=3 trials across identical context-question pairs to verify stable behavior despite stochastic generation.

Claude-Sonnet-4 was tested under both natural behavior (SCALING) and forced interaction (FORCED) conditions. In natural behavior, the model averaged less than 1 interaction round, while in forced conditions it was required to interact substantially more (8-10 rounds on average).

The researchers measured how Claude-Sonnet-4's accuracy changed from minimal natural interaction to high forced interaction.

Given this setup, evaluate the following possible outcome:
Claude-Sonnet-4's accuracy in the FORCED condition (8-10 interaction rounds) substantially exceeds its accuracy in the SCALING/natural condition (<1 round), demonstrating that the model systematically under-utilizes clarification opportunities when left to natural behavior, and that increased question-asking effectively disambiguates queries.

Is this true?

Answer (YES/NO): NO